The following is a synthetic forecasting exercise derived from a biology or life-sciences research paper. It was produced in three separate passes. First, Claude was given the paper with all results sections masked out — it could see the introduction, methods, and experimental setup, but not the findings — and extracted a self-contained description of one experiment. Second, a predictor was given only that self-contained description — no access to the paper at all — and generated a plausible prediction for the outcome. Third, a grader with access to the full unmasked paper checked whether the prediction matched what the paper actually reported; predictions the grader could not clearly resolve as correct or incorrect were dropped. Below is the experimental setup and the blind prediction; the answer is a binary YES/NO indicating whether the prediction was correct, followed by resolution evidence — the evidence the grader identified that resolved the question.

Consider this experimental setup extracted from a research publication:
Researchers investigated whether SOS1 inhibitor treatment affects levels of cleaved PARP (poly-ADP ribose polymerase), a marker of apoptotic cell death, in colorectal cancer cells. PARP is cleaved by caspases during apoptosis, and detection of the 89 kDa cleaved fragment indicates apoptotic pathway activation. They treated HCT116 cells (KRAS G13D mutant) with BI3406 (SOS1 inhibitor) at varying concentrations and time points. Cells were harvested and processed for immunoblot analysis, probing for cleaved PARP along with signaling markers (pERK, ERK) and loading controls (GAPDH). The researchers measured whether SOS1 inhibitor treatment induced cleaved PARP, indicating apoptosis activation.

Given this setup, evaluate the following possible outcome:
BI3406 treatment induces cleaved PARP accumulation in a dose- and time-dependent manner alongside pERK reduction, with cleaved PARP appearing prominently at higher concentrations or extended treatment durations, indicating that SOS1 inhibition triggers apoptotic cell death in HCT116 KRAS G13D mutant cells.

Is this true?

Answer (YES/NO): NO